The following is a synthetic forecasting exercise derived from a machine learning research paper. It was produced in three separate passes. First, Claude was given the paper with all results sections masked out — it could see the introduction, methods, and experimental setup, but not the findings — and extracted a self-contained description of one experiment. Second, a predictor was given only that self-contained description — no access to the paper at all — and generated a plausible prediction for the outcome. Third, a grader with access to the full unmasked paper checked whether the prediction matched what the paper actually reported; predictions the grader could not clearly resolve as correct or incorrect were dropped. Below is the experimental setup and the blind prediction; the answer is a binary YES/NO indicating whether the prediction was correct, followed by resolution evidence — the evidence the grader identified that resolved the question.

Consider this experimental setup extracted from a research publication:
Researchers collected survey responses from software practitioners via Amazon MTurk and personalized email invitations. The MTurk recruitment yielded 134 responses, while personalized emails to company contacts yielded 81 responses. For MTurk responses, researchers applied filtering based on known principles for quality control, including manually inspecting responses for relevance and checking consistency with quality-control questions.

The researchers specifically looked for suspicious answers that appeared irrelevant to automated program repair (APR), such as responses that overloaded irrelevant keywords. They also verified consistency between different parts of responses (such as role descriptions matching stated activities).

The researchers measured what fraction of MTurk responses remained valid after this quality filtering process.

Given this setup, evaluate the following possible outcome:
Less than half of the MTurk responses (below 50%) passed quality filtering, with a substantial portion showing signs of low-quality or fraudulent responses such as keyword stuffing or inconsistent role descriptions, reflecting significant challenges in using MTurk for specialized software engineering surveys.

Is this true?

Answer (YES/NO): YES